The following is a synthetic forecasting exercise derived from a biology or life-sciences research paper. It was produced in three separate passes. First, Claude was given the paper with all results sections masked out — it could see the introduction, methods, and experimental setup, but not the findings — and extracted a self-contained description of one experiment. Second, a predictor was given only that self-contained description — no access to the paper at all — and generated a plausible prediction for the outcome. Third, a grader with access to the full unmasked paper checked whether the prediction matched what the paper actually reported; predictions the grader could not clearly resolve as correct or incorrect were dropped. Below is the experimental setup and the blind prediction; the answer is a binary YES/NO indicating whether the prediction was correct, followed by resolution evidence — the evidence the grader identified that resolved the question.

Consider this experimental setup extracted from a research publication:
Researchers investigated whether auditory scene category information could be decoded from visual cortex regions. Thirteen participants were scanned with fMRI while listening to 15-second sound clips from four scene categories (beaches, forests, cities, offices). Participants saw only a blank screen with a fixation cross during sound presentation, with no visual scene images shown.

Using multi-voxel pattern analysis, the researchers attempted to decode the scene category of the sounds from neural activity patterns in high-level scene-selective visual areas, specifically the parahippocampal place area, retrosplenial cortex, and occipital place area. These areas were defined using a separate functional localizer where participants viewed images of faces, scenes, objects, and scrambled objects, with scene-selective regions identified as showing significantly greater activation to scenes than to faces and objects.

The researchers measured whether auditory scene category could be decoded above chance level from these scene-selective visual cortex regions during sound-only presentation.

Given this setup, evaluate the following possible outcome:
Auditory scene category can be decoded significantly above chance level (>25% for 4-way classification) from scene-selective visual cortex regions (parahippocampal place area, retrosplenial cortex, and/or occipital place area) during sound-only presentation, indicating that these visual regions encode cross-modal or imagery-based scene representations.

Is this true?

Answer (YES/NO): YES